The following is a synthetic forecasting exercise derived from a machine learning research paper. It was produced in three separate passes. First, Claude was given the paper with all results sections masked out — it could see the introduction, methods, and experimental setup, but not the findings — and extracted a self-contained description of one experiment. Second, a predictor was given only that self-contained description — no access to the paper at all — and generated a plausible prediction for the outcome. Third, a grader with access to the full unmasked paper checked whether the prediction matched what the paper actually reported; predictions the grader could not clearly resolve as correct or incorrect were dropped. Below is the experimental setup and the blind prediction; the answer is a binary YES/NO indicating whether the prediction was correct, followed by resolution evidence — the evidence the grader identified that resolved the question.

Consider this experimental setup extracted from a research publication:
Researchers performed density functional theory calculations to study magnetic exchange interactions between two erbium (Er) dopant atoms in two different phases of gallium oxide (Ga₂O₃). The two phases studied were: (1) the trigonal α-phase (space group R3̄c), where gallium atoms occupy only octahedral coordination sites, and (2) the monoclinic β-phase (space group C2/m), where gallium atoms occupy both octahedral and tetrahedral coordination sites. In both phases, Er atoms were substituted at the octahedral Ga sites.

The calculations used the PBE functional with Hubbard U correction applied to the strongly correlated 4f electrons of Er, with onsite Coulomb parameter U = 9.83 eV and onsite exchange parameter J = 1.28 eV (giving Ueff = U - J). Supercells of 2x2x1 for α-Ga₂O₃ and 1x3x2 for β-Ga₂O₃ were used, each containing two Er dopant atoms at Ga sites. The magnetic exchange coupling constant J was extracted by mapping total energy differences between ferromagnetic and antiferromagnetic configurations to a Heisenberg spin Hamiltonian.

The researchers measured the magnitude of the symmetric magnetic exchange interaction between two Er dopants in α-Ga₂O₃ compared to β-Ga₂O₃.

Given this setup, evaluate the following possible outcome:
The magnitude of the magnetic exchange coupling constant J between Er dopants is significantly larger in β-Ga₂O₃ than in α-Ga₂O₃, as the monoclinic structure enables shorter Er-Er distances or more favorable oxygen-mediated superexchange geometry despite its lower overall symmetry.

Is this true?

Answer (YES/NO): NO